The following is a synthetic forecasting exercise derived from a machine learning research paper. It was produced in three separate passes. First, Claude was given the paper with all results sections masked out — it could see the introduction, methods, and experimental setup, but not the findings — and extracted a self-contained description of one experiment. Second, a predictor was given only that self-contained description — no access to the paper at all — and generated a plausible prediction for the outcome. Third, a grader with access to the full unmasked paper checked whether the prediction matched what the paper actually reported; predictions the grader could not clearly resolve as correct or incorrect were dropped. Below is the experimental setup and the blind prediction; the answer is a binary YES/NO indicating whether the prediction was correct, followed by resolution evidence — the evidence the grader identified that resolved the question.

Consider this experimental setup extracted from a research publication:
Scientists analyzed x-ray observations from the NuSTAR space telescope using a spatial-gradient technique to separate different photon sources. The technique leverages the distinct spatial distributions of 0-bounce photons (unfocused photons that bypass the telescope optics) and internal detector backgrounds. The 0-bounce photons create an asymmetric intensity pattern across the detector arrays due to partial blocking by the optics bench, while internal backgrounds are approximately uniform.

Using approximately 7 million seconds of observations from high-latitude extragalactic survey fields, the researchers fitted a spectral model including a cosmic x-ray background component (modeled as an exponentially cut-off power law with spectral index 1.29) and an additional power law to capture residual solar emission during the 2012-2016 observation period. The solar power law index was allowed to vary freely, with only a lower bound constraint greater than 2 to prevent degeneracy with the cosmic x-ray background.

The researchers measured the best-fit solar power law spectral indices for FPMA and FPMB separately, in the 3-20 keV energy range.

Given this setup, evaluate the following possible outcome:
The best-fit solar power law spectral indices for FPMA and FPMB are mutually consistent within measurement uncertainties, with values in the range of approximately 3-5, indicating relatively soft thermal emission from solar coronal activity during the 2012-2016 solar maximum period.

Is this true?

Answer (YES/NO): NO